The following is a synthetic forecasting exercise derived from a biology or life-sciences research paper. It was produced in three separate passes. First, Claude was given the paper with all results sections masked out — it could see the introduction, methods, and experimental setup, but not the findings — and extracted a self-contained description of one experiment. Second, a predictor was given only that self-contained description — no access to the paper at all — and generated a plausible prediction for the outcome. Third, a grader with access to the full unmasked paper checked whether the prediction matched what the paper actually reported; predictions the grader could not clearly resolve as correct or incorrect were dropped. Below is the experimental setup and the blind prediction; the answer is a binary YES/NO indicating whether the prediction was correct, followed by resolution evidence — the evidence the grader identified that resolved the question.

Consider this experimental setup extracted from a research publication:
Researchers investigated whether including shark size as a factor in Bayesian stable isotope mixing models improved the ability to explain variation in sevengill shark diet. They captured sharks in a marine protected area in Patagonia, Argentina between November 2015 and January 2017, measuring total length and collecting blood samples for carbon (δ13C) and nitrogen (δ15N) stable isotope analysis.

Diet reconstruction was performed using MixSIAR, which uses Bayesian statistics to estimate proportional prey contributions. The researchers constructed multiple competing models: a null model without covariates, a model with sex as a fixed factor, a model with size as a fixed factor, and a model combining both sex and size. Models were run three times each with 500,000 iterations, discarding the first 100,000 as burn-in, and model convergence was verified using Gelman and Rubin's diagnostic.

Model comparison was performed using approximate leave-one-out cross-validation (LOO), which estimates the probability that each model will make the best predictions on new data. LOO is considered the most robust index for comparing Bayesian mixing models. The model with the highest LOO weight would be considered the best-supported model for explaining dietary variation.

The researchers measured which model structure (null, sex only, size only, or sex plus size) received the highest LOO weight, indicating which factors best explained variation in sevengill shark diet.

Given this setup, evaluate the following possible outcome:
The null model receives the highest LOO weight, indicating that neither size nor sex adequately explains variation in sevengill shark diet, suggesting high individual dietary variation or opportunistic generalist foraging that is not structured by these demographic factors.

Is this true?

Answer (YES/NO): NO